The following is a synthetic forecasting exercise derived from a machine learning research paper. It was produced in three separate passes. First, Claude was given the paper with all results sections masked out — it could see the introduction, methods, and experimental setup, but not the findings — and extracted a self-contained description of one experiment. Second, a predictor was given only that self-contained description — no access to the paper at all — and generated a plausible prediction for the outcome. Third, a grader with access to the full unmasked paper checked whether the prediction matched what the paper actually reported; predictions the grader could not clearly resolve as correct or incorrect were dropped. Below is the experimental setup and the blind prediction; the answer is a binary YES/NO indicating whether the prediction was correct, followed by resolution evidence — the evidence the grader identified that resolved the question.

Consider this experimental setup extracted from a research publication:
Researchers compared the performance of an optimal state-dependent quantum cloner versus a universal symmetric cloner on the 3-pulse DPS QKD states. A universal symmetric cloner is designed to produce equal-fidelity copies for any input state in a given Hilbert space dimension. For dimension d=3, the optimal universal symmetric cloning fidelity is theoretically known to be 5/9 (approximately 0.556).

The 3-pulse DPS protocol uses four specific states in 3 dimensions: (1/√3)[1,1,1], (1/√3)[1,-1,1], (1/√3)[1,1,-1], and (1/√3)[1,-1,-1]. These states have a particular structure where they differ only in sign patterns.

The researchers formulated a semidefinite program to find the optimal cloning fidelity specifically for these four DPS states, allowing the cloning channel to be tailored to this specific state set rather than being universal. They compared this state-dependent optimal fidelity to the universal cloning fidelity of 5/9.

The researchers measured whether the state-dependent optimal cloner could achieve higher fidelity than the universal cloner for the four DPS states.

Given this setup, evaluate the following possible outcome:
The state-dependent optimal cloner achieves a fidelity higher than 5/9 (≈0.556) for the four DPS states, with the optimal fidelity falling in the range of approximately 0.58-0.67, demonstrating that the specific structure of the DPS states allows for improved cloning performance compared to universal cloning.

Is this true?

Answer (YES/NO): NO